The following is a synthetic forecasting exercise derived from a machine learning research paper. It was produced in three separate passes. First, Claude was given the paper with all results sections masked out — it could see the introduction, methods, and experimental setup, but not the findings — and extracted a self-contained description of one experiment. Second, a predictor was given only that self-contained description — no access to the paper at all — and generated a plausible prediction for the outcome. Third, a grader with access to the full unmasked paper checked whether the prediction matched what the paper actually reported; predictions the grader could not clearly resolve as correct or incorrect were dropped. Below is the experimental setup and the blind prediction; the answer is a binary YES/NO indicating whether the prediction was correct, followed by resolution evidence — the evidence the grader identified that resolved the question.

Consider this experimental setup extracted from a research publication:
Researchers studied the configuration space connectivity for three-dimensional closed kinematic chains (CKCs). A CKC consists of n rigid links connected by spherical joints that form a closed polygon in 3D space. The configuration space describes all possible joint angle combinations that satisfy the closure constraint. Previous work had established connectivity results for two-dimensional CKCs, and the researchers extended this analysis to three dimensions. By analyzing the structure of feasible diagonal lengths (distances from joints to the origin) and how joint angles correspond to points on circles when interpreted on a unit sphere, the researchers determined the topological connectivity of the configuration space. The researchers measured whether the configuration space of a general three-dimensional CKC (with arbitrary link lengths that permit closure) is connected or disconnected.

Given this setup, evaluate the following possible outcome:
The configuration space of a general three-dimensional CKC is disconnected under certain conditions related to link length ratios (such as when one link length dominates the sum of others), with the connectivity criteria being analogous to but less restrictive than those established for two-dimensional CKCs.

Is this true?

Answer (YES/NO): NO